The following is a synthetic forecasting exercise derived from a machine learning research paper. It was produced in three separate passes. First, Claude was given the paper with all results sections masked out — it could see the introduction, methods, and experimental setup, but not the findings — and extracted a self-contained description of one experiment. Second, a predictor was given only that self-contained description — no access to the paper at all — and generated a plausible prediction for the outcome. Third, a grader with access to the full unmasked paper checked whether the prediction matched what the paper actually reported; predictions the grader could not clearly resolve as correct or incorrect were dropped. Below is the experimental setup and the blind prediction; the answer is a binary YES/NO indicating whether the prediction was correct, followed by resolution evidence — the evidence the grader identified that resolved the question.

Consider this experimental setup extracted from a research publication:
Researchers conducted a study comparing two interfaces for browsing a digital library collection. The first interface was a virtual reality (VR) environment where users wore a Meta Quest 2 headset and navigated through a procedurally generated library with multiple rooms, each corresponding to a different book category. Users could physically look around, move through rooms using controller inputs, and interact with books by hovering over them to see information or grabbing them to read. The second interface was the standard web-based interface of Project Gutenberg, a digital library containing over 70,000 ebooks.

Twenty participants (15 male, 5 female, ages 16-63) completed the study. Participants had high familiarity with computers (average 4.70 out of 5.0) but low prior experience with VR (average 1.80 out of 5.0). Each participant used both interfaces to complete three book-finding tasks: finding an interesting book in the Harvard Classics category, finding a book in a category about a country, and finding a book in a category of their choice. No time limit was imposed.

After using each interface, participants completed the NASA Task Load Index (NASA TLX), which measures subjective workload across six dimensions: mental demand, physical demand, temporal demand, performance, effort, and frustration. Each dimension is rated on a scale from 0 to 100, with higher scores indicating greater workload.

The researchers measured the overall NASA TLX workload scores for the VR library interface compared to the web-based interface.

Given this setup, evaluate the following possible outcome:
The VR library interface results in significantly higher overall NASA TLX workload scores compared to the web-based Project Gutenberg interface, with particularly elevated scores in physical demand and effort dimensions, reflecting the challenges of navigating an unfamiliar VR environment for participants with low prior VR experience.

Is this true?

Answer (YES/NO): NO